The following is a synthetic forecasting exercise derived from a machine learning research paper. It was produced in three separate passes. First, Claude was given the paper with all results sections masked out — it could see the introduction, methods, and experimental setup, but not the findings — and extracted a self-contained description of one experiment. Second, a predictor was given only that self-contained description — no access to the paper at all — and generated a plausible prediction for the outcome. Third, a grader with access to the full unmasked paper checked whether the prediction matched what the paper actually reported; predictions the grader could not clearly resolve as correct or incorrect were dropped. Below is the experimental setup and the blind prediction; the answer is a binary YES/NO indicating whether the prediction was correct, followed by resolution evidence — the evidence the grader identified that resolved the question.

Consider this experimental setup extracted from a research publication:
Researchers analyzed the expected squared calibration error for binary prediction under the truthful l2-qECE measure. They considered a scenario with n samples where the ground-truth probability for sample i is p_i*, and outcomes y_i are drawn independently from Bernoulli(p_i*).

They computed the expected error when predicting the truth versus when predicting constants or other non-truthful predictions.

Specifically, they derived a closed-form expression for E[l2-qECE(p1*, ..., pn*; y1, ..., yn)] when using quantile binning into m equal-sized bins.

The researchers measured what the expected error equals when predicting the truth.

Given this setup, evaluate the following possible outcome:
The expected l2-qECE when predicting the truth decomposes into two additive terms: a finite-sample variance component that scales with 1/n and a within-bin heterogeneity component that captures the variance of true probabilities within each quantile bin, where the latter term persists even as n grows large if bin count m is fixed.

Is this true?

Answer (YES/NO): NO